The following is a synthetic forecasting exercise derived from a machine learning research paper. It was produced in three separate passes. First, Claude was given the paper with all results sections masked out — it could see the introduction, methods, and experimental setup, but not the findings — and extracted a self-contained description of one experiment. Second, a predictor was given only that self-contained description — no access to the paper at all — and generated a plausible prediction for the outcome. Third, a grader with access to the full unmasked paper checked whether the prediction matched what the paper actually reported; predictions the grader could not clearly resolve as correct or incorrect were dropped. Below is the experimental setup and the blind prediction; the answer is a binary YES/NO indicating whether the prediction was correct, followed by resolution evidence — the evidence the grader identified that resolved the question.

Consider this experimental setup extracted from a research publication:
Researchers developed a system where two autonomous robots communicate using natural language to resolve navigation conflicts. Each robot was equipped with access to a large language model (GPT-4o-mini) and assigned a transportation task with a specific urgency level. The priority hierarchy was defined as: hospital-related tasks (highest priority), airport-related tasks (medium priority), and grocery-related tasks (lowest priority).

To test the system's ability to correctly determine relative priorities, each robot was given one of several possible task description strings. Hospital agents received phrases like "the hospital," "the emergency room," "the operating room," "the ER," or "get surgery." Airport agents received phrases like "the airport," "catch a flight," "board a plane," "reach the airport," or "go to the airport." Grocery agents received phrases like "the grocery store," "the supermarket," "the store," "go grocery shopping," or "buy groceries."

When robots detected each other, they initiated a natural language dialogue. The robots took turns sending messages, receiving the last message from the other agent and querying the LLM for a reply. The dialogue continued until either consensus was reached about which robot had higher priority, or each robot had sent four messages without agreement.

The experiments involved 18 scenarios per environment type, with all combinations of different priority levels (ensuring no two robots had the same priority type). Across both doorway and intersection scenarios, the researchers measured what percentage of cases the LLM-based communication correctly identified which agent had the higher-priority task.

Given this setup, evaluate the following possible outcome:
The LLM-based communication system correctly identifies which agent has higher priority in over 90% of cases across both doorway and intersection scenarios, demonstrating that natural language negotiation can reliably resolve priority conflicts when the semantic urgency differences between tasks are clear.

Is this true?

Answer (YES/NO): YES